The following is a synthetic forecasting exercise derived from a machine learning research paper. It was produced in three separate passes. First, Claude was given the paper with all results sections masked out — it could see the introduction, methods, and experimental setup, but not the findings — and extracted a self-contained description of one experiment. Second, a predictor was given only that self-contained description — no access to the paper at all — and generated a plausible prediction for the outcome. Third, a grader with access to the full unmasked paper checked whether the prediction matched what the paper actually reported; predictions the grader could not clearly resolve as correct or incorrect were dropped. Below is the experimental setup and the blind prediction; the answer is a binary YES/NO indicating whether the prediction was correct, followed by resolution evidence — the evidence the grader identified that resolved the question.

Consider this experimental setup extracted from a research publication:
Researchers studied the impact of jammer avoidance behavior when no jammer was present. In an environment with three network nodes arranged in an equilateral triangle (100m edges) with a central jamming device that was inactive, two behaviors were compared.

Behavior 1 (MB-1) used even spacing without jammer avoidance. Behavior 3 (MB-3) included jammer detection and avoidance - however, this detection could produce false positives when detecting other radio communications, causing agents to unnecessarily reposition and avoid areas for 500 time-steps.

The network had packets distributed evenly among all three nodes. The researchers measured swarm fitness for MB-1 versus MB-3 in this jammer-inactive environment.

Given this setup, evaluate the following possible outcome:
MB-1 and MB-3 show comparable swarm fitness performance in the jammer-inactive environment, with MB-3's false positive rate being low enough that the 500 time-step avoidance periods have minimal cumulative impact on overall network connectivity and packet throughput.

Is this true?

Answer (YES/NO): YES